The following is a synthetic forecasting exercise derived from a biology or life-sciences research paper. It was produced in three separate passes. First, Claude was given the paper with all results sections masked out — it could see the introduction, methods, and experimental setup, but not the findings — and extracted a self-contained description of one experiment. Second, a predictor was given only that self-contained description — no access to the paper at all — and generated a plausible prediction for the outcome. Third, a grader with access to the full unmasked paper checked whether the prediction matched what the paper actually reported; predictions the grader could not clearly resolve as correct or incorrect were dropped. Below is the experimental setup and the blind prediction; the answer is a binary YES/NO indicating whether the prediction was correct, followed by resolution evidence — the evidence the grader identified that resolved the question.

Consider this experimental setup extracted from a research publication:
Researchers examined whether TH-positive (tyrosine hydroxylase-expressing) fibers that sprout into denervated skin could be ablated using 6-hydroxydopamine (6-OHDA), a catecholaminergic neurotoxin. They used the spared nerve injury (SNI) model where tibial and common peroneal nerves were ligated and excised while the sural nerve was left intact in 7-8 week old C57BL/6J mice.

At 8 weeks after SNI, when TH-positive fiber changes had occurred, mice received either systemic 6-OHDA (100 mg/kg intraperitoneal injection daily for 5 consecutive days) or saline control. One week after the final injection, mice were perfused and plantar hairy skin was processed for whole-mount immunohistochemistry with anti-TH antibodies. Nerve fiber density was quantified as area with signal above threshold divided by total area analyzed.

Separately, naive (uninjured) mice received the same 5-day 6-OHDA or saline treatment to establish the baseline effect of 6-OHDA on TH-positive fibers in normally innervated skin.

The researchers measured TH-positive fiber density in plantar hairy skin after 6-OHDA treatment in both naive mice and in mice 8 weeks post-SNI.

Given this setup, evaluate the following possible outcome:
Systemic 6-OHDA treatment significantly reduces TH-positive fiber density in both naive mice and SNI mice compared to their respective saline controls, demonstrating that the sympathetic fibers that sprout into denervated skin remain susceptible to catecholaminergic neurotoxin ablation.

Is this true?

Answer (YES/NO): NO